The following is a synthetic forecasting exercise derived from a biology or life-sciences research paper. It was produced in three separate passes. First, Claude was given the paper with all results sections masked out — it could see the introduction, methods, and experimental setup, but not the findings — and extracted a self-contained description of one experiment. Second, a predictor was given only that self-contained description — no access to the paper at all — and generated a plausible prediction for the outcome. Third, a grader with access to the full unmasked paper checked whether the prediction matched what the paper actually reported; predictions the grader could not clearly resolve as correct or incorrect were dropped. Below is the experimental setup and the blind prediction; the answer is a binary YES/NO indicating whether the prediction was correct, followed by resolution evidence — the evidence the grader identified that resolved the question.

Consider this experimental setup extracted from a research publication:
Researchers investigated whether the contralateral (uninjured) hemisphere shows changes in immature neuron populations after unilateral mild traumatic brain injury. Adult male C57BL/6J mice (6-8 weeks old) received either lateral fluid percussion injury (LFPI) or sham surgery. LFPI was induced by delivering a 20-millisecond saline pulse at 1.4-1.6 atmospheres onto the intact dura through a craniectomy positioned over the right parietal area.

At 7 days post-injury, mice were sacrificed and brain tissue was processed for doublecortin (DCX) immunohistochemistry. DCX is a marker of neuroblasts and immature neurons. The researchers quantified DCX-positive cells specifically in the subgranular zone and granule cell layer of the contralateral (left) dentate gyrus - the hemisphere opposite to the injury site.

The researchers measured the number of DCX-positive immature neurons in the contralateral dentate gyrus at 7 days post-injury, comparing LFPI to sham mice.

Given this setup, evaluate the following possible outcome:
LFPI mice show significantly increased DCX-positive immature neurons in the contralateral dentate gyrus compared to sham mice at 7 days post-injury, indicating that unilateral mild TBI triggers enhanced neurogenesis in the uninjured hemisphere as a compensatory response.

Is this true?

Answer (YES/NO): NO